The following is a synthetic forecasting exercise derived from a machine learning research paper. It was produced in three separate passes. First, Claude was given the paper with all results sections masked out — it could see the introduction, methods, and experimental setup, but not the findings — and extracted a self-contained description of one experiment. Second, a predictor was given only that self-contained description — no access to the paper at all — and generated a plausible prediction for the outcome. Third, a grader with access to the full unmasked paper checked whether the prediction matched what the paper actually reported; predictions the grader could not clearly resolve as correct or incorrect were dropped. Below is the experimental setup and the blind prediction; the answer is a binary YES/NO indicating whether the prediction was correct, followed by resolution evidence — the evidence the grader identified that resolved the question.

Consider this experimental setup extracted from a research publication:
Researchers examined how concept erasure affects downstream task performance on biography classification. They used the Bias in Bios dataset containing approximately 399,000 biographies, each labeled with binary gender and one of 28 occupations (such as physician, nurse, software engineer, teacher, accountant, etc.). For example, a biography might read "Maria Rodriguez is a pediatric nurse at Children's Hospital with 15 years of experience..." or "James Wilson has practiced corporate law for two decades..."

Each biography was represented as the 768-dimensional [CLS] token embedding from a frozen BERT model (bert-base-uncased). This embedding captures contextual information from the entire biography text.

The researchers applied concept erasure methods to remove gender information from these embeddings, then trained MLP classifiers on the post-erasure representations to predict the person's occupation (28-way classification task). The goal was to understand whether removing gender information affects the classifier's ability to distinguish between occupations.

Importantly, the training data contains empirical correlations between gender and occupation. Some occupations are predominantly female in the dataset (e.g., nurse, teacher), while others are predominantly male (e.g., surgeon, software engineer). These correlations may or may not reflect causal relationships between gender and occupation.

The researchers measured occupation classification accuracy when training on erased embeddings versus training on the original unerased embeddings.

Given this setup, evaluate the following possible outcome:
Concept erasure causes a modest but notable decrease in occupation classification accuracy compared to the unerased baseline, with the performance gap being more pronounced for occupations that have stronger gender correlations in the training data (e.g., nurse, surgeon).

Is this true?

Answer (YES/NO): NO